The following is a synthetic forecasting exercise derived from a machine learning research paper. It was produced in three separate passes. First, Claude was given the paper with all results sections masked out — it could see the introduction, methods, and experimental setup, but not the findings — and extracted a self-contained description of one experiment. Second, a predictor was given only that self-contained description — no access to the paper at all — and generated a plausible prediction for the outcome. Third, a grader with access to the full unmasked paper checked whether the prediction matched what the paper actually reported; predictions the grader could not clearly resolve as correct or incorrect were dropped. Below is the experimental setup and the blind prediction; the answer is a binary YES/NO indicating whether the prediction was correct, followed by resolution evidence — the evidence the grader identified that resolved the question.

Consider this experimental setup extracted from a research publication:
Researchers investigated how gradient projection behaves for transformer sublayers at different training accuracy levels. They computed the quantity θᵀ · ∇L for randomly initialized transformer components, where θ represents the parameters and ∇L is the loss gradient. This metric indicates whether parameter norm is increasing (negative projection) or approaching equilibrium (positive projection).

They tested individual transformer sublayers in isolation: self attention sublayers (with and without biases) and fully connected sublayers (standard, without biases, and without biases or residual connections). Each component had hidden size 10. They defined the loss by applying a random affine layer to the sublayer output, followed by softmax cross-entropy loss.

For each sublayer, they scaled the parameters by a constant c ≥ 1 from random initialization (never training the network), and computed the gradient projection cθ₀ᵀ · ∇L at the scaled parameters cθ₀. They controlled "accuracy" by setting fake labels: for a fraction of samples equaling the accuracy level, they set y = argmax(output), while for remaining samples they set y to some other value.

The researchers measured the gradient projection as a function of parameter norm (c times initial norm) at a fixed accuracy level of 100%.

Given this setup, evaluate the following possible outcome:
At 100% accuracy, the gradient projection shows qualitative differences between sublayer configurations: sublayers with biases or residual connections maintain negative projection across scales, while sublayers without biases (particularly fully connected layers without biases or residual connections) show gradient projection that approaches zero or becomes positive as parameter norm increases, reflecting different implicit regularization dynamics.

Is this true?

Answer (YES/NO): NO